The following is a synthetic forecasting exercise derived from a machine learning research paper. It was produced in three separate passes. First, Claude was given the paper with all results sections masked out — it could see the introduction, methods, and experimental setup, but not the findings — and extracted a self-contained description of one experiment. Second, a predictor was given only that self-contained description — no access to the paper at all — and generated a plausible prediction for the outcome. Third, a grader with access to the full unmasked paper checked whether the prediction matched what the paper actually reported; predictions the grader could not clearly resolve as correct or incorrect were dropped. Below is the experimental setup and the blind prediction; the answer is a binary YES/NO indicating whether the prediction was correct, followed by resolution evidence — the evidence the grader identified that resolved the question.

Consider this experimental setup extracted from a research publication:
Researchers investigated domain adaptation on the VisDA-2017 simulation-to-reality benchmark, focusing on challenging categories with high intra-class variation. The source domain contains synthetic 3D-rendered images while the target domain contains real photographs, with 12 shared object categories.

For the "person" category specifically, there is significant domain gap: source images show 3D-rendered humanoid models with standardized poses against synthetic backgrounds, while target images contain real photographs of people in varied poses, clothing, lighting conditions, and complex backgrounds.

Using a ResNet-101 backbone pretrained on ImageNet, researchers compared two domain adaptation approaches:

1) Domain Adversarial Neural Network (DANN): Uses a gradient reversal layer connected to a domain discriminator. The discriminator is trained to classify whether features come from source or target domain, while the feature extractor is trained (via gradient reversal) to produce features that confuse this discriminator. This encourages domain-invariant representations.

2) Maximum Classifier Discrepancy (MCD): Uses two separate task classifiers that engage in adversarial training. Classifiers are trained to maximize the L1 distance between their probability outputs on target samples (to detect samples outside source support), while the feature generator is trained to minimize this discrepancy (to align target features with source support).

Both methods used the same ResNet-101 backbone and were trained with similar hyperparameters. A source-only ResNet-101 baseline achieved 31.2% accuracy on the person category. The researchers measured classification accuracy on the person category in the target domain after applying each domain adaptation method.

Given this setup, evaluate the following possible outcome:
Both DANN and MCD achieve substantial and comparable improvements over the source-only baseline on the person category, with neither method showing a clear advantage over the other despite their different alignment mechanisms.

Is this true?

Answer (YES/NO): NO